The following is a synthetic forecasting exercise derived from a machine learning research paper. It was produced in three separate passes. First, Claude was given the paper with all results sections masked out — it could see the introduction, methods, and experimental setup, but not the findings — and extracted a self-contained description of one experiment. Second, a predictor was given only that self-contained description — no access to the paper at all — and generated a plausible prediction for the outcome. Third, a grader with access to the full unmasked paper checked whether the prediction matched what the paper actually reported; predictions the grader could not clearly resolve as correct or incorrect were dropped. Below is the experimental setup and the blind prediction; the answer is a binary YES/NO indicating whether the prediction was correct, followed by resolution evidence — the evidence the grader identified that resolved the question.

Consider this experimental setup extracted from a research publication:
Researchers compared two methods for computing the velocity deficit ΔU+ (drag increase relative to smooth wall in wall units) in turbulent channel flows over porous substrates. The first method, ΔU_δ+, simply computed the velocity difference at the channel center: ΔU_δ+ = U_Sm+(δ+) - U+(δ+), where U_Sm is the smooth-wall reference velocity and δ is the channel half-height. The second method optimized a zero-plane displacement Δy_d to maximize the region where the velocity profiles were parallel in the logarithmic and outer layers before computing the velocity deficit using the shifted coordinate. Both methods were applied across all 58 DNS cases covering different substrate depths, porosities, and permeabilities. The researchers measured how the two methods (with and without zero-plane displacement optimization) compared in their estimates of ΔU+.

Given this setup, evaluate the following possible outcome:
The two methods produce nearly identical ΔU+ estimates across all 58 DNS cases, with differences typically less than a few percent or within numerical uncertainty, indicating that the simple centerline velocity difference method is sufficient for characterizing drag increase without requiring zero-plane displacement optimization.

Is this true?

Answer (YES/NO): YES